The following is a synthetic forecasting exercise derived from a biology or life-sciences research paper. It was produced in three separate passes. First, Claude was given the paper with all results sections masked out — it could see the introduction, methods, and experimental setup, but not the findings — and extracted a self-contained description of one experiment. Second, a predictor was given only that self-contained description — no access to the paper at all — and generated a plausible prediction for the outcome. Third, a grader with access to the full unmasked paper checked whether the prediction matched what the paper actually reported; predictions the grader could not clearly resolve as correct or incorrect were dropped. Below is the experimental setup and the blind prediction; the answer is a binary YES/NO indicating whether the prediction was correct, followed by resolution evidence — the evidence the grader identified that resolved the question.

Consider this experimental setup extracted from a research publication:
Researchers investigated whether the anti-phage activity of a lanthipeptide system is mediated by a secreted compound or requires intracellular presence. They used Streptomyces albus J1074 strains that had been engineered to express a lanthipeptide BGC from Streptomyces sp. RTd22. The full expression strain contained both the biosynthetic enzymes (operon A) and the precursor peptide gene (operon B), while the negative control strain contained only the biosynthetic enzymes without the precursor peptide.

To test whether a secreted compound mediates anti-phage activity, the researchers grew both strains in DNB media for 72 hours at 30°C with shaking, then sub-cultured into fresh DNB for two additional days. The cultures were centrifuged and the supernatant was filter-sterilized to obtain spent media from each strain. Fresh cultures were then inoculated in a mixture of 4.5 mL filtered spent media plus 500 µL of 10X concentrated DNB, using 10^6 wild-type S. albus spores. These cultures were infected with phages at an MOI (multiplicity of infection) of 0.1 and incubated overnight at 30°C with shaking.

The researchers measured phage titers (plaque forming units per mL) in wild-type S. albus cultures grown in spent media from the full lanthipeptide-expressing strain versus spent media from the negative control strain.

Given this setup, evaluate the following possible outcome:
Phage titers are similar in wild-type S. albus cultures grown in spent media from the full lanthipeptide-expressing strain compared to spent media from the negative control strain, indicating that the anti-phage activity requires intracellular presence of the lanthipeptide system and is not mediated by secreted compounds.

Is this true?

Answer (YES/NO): YES